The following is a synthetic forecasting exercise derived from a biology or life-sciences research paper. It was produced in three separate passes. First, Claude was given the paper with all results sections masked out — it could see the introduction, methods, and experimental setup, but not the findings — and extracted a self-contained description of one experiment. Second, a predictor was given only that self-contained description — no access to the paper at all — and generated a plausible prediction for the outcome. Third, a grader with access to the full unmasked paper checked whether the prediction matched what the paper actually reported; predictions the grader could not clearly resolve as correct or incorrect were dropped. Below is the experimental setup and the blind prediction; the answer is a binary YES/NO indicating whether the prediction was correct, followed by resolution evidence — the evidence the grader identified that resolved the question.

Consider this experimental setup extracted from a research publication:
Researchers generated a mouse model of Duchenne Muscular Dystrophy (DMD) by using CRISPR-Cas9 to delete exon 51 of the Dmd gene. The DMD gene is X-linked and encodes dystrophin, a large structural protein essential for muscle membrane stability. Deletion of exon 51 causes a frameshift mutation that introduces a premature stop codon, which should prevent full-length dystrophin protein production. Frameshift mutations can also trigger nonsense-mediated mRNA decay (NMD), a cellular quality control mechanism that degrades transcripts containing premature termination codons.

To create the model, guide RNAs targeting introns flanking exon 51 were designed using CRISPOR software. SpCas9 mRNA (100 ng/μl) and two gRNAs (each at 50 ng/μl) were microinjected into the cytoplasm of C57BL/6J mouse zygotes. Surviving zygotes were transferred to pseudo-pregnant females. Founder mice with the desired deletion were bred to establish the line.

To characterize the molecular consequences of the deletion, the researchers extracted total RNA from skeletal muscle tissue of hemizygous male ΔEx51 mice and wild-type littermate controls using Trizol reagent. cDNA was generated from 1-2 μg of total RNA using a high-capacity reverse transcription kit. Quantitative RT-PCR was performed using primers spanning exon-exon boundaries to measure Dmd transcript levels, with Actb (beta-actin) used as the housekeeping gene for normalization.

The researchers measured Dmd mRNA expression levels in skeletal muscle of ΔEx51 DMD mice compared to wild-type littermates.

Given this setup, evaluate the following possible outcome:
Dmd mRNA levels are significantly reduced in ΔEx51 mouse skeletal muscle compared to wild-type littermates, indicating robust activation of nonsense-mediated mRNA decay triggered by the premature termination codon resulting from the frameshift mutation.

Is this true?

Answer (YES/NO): YES